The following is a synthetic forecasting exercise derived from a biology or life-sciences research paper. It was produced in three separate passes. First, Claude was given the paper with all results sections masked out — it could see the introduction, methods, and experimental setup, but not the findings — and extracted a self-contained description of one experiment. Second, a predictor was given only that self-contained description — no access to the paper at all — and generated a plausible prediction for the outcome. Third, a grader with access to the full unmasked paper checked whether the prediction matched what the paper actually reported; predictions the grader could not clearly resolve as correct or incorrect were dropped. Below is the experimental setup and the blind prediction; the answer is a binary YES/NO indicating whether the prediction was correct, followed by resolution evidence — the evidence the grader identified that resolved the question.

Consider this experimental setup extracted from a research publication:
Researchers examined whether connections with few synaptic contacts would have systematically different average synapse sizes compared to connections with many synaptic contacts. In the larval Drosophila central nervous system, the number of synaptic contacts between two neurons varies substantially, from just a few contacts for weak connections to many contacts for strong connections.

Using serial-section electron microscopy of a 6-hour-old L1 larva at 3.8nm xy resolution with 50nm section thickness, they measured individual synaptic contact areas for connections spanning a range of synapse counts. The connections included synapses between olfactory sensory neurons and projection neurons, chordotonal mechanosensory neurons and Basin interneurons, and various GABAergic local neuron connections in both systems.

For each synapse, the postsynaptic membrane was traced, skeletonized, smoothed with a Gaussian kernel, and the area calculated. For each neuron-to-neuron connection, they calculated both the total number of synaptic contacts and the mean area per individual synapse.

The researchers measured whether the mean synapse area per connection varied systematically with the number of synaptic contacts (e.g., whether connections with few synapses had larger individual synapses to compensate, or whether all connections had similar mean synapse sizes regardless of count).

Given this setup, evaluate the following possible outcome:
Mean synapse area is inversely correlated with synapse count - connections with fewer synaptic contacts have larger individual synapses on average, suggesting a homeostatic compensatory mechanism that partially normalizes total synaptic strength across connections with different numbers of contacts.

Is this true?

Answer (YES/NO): NO